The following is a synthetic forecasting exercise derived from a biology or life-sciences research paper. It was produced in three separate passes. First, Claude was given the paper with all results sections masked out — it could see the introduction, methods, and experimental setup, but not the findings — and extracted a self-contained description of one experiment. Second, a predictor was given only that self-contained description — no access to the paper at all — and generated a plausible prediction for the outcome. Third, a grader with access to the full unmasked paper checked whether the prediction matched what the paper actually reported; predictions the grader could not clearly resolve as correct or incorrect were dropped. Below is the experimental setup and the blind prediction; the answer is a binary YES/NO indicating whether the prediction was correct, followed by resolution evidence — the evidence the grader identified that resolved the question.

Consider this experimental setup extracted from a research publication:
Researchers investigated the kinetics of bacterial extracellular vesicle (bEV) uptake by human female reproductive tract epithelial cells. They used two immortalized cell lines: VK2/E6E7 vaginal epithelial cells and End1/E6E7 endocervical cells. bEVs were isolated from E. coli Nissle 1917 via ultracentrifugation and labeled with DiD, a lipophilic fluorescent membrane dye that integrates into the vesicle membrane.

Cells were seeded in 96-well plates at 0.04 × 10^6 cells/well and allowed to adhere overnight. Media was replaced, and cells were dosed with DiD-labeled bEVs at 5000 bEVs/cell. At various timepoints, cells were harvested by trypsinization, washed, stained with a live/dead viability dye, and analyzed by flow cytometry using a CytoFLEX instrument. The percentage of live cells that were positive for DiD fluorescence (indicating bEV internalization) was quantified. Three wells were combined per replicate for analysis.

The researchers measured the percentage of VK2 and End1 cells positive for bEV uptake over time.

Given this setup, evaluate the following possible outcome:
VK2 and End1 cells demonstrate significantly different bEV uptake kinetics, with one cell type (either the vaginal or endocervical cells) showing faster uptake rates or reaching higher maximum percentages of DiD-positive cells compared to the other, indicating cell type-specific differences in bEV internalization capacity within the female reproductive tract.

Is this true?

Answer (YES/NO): YES